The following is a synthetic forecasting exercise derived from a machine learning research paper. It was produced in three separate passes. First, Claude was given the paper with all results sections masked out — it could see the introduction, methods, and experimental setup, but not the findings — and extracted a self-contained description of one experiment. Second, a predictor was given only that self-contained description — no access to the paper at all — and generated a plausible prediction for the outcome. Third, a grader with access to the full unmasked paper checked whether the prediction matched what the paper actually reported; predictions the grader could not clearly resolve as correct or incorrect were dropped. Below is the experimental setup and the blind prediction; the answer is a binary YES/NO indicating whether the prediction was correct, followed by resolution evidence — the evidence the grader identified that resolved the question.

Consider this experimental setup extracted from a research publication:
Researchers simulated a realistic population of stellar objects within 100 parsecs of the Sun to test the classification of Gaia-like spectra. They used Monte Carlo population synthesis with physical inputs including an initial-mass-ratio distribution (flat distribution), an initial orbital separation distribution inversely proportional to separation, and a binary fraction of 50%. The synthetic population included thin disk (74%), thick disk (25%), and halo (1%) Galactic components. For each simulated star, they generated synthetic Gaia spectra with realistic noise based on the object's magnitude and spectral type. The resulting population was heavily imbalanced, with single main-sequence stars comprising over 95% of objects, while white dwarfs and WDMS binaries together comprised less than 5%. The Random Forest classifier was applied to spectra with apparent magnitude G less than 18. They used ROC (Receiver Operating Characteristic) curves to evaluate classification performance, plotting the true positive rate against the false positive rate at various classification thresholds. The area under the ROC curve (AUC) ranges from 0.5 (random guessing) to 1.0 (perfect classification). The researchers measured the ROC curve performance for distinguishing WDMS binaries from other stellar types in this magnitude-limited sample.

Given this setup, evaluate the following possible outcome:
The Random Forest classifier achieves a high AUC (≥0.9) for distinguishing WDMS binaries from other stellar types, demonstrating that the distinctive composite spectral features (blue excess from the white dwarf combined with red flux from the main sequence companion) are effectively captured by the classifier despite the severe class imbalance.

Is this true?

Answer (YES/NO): YES